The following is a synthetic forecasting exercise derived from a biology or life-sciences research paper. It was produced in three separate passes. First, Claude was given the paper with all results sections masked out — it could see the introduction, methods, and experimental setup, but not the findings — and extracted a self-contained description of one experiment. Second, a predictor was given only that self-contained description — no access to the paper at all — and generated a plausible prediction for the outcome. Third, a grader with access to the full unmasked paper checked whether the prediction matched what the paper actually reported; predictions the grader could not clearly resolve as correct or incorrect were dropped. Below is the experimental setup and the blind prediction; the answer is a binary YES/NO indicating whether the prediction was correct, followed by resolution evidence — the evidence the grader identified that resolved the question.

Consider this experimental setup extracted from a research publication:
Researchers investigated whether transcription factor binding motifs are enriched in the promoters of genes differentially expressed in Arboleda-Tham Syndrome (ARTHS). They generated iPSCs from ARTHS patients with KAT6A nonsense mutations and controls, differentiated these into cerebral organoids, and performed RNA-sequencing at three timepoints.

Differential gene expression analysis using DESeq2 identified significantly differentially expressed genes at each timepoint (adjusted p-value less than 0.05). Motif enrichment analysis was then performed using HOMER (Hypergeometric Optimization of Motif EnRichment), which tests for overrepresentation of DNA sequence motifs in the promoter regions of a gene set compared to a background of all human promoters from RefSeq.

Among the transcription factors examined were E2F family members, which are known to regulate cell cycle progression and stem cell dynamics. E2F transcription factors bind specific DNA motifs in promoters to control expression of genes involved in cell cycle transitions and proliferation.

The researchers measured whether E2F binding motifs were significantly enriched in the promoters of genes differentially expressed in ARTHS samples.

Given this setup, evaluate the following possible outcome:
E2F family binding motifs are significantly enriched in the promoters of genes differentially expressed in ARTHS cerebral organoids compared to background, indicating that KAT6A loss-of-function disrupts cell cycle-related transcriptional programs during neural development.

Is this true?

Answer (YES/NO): YES